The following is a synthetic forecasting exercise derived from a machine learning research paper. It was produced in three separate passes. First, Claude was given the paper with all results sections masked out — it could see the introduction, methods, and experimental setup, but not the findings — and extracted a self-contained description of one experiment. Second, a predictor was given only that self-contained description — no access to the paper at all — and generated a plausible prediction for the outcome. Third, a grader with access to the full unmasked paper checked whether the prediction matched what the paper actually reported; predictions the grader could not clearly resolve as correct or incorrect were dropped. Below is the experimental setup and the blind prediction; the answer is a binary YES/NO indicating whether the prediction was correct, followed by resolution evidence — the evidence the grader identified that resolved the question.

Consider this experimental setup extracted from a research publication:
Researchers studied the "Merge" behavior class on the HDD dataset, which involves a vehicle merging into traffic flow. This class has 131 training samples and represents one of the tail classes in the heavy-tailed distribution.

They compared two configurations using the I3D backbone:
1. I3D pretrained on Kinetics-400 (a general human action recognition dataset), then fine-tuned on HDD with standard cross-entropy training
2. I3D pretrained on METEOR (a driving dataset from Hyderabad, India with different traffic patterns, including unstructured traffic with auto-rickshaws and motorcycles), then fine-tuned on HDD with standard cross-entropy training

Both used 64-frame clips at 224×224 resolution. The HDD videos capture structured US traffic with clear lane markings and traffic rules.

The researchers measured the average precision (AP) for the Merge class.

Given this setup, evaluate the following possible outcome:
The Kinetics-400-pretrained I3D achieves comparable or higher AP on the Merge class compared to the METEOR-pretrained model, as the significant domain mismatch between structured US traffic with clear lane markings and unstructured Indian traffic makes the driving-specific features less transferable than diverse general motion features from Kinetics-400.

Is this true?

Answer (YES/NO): YES